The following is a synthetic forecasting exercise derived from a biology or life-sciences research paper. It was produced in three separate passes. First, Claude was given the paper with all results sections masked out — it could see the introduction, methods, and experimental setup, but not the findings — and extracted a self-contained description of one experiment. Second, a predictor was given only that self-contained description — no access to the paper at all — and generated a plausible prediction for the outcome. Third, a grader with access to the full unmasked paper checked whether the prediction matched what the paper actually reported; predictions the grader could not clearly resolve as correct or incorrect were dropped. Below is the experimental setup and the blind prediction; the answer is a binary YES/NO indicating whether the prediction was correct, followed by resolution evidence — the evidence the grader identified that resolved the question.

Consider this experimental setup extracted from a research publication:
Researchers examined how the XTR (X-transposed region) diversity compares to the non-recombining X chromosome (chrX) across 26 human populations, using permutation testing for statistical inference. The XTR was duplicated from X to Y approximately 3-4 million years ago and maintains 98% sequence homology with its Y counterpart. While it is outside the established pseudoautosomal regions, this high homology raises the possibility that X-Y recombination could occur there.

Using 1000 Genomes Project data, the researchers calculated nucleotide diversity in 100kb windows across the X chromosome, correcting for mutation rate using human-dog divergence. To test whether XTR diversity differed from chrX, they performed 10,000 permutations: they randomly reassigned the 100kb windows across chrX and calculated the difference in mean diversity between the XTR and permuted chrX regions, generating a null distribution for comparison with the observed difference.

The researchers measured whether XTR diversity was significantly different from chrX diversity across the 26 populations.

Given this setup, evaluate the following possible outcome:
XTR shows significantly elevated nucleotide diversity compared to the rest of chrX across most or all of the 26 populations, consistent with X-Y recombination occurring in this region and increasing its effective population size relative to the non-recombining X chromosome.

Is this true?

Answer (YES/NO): YES